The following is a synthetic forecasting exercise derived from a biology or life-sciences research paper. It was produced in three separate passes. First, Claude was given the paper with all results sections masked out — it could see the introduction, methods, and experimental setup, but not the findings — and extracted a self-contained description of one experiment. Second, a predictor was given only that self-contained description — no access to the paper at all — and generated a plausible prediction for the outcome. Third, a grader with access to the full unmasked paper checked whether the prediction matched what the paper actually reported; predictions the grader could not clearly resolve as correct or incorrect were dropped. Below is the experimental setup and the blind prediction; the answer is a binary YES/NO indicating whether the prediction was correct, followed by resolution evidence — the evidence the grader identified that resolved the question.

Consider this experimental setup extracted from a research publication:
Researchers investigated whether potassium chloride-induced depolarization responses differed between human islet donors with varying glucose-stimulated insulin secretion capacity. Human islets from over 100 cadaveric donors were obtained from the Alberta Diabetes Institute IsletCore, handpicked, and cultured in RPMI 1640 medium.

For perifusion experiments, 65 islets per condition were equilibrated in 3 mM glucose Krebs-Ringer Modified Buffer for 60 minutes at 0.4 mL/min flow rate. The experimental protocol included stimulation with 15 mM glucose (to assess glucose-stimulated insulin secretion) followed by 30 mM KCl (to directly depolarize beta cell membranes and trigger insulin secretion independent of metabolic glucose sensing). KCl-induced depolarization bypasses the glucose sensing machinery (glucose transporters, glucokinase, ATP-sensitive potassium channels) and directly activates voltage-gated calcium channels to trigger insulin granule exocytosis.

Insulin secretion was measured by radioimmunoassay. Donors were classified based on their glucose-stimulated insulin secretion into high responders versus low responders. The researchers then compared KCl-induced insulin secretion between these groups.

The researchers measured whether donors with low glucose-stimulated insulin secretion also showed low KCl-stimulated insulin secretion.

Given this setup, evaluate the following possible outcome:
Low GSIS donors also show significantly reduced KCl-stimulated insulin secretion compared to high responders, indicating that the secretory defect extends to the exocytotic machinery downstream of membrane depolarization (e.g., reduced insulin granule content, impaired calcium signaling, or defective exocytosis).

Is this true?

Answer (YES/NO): YES